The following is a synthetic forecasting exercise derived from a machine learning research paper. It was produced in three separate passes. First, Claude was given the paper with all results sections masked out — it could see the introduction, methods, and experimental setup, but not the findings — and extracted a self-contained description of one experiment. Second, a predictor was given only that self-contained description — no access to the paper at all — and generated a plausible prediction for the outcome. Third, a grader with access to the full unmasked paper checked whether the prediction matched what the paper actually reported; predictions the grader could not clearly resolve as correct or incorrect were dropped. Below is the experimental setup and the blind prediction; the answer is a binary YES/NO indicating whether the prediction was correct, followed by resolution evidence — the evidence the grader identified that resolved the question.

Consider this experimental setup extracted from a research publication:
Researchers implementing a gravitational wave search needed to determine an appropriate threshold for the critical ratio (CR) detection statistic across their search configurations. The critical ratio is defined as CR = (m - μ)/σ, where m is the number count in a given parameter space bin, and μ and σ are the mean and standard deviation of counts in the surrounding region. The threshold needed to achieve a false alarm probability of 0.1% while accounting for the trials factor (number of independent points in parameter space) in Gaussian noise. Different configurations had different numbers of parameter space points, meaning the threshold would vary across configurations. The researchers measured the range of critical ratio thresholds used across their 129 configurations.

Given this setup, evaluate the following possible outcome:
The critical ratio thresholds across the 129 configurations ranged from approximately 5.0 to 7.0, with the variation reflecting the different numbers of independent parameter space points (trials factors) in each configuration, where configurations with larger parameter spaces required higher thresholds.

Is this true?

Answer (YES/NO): NO